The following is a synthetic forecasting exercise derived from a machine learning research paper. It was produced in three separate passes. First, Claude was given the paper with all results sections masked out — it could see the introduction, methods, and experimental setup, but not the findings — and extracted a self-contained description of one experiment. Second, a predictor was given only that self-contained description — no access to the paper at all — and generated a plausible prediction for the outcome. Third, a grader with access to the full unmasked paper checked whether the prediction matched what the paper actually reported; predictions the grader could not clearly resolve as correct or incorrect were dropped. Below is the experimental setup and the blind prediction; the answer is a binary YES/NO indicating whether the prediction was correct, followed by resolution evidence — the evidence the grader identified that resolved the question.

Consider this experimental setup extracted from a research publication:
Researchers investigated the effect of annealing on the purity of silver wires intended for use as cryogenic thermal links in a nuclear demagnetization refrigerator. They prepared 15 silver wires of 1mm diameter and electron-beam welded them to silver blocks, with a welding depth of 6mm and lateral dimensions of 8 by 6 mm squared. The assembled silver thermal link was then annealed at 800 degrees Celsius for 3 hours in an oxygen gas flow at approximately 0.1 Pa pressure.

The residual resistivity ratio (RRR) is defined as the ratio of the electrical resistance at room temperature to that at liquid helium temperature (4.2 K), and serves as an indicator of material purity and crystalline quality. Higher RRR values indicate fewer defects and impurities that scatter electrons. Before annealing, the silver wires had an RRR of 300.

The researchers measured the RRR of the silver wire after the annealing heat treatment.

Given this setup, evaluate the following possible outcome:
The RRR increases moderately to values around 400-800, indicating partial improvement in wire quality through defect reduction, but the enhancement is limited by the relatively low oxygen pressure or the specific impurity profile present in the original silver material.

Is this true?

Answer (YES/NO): NO